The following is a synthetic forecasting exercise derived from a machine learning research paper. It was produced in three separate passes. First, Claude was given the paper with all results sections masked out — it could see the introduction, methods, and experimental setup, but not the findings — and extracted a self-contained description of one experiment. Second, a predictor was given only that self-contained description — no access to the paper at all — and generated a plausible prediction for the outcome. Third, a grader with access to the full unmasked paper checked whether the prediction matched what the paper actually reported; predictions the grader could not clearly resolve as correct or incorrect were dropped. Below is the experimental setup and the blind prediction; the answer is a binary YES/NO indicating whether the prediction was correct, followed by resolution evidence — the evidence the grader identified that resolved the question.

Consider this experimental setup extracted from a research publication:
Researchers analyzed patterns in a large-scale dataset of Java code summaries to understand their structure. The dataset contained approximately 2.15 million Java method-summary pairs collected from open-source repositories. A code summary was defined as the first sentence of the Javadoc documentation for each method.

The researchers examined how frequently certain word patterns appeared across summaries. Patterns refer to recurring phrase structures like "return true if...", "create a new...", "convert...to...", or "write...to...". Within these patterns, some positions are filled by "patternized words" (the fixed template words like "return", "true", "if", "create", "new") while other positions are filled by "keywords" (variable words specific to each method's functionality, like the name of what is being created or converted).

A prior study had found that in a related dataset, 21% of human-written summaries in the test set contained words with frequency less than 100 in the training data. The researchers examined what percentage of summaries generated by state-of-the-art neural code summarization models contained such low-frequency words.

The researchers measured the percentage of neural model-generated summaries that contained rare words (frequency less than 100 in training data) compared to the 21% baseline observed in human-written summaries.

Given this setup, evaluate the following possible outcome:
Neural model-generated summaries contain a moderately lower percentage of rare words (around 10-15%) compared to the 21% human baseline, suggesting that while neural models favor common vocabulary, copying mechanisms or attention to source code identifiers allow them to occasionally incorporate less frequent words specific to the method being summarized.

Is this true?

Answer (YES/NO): NO